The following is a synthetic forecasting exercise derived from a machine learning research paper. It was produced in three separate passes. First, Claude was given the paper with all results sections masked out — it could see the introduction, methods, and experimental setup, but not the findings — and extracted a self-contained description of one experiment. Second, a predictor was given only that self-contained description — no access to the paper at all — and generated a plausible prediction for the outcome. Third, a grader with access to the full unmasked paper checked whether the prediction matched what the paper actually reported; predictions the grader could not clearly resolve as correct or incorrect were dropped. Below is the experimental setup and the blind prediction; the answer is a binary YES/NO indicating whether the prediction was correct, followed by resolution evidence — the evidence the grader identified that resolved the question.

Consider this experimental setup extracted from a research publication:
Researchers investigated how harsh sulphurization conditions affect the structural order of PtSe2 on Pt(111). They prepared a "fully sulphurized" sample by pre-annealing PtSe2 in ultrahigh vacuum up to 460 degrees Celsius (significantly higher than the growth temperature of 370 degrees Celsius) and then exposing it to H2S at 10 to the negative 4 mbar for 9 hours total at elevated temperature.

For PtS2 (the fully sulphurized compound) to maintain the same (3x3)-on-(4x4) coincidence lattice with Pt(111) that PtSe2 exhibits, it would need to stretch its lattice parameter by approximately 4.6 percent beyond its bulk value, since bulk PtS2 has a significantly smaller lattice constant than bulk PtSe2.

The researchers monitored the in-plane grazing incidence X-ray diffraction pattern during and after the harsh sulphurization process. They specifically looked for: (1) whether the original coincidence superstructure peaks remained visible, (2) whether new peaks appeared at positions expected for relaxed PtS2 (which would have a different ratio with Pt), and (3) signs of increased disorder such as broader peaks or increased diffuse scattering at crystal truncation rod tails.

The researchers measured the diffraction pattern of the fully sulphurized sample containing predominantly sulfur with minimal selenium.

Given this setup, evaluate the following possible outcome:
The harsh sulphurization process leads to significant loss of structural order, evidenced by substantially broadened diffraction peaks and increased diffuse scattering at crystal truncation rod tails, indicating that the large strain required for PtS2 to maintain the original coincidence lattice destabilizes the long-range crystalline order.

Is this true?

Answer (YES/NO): NO